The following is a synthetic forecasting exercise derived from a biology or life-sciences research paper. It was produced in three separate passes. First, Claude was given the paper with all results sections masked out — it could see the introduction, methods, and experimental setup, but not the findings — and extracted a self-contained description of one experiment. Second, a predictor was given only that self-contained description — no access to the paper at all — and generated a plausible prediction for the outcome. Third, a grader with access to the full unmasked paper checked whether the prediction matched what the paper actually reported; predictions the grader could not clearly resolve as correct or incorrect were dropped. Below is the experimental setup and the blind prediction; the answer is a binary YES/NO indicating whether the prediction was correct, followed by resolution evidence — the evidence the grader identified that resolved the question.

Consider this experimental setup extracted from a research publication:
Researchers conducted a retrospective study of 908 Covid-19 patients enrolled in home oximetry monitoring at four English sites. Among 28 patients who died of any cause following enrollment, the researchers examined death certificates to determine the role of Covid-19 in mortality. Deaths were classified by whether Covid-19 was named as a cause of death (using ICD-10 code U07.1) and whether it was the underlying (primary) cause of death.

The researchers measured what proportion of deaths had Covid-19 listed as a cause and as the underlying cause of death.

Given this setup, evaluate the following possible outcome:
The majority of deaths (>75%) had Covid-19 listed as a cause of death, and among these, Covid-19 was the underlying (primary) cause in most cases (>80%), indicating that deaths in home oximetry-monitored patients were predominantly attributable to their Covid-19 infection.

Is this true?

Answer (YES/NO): NO